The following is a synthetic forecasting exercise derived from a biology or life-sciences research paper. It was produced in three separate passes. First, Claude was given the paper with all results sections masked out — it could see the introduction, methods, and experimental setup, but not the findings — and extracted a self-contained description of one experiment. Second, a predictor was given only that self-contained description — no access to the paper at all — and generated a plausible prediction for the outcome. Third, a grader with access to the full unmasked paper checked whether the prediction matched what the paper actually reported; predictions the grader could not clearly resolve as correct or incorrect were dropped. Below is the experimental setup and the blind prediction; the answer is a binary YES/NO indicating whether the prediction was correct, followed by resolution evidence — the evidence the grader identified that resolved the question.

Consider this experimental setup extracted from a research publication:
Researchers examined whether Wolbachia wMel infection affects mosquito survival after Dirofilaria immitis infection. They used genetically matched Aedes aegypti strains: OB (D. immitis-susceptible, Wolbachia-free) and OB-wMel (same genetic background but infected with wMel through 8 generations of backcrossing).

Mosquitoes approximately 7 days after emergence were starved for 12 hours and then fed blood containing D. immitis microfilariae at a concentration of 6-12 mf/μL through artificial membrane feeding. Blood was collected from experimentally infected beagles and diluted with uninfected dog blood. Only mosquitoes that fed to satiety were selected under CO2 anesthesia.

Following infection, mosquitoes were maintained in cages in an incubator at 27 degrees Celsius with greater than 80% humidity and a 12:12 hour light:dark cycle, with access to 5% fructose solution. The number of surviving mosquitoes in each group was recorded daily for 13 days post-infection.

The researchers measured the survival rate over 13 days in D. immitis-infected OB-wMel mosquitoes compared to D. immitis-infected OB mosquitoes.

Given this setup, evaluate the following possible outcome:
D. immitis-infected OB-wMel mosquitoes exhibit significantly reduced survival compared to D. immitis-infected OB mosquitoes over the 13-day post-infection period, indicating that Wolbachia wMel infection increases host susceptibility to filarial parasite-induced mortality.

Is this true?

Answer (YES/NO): NO